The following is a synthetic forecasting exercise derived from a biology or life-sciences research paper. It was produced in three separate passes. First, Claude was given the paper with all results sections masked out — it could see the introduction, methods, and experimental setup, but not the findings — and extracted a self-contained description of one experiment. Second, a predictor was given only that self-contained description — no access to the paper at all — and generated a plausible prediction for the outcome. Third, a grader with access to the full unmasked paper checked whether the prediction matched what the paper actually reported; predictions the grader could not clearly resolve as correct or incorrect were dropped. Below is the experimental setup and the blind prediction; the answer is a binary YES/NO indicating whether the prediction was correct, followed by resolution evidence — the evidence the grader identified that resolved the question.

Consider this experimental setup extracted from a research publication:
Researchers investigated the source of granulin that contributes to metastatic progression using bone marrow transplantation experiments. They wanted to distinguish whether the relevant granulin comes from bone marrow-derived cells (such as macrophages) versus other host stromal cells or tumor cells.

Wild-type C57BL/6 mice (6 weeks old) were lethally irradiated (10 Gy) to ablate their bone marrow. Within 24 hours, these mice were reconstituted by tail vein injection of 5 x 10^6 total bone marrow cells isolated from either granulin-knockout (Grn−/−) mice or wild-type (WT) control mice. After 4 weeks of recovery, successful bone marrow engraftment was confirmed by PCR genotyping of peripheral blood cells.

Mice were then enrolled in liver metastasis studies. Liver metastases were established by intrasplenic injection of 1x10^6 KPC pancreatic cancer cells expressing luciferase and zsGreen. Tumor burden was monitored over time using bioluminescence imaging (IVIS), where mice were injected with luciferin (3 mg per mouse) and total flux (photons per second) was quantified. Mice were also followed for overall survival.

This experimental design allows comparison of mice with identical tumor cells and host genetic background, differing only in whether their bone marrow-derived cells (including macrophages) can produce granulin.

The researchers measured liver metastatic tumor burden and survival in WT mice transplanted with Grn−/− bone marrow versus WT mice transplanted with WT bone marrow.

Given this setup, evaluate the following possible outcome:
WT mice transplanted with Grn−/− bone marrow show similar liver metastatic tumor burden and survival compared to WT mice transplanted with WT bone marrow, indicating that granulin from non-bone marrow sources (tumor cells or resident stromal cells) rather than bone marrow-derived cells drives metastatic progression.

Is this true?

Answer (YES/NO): NO